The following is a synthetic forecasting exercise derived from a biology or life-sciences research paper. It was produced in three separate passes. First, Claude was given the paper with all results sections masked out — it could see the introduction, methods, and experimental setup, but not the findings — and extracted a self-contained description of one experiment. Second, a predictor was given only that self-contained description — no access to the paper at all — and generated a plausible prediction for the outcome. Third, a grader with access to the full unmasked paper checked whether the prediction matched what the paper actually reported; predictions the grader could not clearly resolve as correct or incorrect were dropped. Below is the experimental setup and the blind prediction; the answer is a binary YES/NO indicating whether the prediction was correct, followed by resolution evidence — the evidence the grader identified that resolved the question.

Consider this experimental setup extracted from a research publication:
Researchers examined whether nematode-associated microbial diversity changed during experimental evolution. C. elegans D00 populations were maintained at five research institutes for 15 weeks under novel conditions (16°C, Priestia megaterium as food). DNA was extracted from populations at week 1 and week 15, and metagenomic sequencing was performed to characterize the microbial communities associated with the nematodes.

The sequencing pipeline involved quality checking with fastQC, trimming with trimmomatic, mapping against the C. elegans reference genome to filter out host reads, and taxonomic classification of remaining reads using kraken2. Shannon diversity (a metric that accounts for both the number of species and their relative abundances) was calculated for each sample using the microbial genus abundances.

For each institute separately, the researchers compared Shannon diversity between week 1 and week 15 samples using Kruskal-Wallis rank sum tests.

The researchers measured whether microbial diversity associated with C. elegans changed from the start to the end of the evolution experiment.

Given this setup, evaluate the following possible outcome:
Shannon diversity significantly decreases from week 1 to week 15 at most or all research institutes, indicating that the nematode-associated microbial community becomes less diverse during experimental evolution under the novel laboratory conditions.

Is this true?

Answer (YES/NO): NO